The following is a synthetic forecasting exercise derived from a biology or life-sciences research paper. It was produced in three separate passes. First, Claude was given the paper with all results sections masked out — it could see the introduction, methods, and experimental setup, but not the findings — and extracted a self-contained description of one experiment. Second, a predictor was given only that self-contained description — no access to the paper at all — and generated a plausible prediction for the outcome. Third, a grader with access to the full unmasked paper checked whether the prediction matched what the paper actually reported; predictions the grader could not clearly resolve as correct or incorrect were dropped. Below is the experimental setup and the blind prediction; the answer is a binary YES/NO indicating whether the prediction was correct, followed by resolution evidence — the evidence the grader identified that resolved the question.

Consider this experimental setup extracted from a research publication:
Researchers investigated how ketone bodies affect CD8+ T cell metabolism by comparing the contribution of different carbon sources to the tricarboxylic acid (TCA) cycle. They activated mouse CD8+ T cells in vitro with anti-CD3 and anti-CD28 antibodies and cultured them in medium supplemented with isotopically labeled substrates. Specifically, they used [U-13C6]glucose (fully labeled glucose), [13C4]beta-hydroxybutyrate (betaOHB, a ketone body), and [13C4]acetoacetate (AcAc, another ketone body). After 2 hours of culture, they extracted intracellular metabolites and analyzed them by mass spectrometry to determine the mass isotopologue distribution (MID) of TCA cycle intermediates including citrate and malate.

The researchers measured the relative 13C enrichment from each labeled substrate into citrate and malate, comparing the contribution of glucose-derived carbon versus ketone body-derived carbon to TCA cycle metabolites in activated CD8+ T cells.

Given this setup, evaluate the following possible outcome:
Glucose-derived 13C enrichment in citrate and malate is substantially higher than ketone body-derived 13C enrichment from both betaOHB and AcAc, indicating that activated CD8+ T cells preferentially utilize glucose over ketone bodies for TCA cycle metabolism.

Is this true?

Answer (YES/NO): NO